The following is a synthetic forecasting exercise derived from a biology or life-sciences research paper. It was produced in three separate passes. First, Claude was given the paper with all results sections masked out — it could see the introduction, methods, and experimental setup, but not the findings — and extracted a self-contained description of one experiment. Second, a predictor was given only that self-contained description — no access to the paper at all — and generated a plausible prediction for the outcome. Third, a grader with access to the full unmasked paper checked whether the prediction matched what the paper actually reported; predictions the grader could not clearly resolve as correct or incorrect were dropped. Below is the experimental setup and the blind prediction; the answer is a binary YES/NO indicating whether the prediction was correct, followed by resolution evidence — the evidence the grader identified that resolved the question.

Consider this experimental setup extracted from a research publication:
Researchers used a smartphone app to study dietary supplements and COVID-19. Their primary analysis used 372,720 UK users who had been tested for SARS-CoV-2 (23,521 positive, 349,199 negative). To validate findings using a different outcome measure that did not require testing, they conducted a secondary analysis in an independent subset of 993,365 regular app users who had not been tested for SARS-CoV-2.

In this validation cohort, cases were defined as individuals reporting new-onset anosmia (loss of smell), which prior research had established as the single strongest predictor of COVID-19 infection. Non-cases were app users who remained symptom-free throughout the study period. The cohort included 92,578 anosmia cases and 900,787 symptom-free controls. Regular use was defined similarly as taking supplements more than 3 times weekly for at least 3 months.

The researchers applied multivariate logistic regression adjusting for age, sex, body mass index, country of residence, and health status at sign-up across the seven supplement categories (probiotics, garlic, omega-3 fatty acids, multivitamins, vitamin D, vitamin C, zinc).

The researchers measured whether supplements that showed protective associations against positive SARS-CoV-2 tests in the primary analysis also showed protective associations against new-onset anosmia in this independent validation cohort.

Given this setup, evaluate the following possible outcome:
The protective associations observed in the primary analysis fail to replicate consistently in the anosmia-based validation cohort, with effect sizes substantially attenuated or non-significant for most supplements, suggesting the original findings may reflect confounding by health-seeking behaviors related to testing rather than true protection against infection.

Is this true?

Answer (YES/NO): NO